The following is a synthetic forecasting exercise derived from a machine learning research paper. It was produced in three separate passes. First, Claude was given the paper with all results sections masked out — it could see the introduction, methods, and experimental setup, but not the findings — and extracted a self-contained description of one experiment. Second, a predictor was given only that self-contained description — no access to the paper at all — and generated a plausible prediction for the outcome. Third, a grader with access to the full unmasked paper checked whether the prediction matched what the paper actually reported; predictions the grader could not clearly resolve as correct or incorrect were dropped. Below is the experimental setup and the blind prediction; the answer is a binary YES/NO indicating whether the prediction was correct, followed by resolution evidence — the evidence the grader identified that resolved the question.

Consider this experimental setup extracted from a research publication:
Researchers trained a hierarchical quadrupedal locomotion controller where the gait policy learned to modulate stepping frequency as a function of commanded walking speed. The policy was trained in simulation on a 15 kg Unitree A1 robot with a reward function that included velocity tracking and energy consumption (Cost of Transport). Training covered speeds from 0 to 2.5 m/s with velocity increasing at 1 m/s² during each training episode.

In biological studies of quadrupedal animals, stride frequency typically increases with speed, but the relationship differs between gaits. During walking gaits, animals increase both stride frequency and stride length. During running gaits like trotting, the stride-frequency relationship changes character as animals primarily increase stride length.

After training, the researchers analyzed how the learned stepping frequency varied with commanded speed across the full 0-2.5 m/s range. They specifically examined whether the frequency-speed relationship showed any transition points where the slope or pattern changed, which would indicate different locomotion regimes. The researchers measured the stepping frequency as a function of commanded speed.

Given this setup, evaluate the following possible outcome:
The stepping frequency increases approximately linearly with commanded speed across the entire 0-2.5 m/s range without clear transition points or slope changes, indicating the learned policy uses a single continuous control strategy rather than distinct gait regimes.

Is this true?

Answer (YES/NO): NO